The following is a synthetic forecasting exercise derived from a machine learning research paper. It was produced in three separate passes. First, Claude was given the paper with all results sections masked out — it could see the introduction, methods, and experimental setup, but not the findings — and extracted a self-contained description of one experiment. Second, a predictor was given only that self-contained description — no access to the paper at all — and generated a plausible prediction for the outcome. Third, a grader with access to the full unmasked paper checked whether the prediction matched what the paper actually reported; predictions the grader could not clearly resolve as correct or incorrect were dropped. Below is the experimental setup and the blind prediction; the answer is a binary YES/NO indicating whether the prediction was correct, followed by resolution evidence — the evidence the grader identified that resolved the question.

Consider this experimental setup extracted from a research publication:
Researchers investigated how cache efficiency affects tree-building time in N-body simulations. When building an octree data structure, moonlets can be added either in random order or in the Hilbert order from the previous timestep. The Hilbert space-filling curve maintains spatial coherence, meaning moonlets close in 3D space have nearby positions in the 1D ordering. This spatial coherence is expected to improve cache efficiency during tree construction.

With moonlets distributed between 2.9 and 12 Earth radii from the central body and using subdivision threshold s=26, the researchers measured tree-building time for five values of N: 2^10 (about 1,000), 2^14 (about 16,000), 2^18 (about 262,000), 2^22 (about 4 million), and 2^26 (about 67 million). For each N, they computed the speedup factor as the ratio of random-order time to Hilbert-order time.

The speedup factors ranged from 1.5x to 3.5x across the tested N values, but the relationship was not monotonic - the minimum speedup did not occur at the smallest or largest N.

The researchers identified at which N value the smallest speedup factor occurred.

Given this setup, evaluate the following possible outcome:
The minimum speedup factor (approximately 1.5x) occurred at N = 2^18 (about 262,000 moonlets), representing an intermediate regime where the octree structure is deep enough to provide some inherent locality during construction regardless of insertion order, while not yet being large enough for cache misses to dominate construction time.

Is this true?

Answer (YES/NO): YES